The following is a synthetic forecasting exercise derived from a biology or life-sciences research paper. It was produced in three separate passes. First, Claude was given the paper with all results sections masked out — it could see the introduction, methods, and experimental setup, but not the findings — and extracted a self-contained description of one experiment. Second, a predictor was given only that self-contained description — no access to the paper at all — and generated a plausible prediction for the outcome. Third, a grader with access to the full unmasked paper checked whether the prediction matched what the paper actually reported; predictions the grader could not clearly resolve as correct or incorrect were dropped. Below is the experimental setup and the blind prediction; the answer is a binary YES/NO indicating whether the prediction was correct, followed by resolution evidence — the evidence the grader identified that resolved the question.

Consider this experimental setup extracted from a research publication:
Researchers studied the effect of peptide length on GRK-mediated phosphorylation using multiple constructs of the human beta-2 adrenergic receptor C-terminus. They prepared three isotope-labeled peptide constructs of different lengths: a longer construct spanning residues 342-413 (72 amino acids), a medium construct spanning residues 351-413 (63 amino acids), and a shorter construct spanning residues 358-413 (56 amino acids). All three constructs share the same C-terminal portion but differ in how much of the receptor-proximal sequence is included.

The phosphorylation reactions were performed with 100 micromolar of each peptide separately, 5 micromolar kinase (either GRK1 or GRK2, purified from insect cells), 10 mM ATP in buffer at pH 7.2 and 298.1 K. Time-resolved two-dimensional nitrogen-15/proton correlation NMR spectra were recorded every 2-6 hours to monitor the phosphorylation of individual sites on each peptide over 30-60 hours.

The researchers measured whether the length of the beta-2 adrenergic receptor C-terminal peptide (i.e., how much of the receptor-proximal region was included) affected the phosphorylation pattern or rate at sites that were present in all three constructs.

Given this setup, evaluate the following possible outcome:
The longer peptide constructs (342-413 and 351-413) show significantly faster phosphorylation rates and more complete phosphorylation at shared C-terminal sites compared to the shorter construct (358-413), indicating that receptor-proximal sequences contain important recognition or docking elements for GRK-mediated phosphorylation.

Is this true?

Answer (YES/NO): NO